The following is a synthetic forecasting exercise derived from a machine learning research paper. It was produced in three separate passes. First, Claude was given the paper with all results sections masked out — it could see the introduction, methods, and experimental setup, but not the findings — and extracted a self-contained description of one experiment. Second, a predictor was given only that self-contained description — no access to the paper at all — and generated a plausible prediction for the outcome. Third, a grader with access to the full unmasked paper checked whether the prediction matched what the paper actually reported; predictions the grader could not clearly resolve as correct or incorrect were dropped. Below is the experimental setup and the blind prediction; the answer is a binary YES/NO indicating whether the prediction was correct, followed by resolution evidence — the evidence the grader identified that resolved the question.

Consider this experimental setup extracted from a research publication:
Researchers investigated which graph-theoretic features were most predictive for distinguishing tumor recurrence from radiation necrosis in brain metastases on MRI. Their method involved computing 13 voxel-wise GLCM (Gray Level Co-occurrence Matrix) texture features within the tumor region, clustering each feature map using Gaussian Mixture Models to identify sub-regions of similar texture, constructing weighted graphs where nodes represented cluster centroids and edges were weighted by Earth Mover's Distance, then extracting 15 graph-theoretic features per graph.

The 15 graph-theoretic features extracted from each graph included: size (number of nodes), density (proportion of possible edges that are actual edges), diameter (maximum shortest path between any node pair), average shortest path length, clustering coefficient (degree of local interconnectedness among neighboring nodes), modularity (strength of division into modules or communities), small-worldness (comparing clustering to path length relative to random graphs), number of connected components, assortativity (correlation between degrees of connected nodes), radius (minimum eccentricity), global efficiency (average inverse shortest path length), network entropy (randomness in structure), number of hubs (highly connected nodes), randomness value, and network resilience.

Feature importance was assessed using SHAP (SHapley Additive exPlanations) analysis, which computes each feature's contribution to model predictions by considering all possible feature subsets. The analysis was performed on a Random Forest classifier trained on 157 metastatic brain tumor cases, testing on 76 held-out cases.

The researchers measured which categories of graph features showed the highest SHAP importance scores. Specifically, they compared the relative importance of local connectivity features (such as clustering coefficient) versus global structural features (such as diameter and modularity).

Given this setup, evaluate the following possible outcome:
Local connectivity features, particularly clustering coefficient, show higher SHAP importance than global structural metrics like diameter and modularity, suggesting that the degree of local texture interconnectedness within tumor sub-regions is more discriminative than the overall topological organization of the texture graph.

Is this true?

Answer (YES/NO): NO